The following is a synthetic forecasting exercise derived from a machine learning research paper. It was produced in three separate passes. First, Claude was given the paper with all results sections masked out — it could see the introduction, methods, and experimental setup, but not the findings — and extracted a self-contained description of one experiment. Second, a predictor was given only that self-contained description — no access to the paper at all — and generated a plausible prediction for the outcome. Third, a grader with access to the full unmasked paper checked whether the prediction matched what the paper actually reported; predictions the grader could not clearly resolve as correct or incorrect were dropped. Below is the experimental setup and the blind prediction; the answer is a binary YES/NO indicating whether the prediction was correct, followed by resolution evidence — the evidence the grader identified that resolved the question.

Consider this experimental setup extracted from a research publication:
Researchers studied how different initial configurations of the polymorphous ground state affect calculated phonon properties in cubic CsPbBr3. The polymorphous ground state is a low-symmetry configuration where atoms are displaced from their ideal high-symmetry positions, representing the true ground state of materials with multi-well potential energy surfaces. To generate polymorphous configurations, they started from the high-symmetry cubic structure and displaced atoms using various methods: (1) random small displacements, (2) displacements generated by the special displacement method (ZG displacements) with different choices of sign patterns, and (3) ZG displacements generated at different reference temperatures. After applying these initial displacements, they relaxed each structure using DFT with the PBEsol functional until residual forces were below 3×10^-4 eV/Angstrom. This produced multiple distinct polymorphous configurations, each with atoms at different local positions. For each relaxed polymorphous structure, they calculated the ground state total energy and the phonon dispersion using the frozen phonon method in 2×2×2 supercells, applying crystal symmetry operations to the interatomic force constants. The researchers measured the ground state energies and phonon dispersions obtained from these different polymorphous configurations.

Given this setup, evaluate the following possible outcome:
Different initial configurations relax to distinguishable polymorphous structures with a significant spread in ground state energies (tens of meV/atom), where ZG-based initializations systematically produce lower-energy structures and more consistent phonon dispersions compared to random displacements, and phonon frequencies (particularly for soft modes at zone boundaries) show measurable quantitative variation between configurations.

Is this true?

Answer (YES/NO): NO